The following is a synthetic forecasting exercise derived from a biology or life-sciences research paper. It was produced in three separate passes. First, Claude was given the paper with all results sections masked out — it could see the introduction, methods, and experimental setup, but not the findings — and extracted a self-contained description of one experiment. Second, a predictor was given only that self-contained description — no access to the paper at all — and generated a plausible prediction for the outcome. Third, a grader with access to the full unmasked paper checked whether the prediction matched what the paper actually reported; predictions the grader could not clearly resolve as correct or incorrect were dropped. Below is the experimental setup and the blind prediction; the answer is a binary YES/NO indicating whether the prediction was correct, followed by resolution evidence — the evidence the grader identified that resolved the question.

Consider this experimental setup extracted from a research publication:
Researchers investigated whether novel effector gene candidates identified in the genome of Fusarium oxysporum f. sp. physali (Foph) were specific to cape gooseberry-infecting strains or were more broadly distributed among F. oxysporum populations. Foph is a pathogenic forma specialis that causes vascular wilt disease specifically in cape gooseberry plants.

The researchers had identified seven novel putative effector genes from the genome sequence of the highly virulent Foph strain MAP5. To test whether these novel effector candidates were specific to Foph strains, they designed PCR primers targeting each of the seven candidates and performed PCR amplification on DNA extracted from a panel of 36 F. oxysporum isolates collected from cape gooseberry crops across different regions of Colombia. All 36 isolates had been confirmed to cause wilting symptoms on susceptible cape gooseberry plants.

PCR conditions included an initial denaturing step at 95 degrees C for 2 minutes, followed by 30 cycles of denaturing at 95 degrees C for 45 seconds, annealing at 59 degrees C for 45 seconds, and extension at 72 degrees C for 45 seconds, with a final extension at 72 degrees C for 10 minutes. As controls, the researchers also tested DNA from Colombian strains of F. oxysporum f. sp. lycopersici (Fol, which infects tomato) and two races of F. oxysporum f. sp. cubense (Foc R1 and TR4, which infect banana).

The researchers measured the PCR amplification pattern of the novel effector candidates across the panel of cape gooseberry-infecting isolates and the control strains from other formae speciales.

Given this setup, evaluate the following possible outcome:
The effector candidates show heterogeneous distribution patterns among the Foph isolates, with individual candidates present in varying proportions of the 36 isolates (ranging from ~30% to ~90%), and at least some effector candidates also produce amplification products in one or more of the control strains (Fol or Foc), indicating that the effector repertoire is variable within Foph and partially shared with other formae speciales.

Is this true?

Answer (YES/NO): NO